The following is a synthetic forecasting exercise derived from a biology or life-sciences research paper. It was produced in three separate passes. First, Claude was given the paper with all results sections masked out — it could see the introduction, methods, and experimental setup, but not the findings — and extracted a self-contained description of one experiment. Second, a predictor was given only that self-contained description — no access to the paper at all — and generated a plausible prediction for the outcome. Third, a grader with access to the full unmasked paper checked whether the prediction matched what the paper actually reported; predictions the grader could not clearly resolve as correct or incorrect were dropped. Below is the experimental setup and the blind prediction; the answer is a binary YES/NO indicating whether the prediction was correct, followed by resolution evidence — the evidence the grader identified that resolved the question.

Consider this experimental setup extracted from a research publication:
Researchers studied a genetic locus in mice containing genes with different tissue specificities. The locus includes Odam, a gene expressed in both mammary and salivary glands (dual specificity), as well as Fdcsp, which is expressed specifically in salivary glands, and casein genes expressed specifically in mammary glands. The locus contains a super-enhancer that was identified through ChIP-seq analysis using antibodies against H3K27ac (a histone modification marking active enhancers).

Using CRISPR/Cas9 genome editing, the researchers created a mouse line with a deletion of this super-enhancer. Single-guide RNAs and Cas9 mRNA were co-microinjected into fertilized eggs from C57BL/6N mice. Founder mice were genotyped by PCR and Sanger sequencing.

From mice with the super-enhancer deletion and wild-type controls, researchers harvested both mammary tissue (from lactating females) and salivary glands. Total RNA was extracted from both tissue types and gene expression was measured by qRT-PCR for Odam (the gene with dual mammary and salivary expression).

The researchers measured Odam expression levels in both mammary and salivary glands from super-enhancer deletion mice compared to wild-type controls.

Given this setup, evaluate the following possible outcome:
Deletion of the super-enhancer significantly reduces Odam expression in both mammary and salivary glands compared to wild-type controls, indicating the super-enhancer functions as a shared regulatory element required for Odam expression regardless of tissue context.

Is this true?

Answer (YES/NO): YES